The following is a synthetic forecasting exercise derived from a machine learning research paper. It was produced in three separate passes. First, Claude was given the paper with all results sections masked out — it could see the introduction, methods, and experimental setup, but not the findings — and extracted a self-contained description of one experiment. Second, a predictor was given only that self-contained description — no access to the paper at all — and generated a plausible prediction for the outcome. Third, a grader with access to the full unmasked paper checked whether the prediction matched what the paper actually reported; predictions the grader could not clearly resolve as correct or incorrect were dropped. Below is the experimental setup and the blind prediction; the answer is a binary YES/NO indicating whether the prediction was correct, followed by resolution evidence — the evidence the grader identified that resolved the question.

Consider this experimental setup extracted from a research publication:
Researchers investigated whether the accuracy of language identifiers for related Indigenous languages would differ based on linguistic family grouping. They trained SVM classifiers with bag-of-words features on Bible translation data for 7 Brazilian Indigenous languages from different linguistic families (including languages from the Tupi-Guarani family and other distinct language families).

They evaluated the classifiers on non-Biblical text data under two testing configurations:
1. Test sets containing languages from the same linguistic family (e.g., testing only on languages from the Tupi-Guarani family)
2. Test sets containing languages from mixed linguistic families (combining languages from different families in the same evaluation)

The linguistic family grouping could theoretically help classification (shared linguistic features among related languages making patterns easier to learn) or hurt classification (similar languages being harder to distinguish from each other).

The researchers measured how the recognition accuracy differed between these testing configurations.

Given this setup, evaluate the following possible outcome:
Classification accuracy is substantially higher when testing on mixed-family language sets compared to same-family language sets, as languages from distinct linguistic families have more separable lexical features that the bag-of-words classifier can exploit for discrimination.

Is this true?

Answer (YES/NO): NO